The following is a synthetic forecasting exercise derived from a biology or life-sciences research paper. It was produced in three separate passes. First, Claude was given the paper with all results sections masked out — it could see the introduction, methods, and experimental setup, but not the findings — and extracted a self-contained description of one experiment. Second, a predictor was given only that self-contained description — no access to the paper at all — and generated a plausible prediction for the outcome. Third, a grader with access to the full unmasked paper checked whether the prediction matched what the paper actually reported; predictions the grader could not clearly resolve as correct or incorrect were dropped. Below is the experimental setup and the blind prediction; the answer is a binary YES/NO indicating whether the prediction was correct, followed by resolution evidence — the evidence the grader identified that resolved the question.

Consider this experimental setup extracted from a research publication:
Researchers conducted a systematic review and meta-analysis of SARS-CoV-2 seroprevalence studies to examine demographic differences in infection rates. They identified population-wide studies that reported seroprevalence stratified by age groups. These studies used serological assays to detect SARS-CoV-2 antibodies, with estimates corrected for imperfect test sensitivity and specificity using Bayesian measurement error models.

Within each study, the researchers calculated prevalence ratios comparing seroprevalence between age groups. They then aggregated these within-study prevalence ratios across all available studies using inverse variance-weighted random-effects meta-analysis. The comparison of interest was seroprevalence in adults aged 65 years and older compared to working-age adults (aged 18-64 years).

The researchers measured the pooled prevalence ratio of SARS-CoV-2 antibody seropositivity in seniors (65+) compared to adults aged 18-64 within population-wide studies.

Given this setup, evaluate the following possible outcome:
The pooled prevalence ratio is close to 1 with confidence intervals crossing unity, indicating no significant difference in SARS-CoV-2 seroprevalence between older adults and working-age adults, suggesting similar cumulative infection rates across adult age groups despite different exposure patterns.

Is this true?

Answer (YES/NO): NO